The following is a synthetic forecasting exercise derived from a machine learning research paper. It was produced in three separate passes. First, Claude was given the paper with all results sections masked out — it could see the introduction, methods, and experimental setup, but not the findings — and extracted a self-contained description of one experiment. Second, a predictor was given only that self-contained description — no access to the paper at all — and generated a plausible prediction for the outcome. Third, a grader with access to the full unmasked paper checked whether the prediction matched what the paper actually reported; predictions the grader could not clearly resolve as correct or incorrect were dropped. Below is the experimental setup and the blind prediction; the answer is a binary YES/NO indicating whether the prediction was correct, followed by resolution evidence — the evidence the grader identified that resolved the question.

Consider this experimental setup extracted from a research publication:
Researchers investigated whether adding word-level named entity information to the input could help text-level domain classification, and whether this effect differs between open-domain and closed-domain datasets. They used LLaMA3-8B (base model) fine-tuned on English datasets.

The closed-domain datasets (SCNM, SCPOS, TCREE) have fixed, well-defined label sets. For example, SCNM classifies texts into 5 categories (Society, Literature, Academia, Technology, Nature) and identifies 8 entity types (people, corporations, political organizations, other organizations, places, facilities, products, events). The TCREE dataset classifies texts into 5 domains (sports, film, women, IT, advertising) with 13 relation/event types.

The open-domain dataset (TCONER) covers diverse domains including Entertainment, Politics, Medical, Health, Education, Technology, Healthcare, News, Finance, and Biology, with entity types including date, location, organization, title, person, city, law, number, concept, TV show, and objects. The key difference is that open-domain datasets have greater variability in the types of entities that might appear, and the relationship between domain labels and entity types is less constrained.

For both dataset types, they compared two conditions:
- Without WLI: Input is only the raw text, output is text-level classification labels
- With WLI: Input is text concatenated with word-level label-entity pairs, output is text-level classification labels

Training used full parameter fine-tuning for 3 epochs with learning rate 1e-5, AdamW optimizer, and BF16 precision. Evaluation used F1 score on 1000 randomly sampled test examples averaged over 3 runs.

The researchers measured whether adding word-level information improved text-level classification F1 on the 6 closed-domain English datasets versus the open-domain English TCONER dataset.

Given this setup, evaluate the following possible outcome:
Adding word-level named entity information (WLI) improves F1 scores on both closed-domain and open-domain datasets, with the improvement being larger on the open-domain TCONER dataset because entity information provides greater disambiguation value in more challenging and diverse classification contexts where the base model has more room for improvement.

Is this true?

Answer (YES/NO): NO